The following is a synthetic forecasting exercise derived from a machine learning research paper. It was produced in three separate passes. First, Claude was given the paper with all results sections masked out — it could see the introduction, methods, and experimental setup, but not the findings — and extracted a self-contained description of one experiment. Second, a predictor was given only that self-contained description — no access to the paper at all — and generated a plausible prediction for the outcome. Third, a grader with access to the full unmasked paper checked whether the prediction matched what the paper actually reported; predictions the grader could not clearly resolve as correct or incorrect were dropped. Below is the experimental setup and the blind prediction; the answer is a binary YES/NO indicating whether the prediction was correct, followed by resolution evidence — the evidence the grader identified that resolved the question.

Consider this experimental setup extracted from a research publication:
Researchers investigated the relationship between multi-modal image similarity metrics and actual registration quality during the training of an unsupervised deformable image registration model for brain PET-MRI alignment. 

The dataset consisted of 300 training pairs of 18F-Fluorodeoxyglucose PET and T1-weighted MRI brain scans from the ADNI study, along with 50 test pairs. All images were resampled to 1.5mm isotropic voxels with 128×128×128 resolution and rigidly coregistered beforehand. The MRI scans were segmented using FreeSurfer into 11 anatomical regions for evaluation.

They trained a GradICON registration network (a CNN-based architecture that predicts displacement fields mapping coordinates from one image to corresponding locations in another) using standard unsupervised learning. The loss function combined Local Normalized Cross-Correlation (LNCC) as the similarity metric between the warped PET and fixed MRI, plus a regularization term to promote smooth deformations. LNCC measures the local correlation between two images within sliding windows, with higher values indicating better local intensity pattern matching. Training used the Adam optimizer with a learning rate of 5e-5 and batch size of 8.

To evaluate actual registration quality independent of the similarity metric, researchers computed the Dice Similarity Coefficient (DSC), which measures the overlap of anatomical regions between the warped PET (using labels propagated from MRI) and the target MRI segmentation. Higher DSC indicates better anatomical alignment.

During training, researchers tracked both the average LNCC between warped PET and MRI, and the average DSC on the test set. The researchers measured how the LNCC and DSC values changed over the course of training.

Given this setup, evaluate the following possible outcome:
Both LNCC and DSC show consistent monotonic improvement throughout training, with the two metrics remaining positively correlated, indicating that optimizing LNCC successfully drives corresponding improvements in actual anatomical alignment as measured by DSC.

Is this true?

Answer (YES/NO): NO